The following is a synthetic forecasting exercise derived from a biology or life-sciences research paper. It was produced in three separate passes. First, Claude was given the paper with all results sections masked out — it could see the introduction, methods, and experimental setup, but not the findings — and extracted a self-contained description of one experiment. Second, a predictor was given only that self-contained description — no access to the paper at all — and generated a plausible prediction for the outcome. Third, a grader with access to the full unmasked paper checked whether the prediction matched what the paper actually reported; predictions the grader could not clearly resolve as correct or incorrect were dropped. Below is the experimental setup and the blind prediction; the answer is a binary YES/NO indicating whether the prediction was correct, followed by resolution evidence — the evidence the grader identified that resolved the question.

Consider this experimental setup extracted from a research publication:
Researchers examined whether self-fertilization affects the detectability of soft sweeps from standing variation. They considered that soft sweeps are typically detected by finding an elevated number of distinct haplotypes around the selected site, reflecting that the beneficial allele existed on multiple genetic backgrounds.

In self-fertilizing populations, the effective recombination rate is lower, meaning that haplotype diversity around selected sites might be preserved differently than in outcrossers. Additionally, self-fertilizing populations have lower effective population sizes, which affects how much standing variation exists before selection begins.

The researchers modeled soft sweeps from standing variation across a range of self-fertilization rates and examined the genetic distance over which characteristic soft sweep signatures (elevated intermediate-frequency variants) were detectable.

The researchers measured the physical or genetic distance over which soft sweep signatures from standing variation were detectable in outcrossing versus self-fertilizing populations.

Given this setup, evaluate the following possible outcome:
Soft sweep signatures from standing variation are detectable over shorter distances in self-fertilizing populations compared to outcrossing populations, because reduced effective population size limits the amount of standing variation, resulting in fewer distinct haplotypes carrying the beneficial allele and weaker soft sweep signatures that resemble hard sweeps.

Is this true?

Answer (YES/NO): NO